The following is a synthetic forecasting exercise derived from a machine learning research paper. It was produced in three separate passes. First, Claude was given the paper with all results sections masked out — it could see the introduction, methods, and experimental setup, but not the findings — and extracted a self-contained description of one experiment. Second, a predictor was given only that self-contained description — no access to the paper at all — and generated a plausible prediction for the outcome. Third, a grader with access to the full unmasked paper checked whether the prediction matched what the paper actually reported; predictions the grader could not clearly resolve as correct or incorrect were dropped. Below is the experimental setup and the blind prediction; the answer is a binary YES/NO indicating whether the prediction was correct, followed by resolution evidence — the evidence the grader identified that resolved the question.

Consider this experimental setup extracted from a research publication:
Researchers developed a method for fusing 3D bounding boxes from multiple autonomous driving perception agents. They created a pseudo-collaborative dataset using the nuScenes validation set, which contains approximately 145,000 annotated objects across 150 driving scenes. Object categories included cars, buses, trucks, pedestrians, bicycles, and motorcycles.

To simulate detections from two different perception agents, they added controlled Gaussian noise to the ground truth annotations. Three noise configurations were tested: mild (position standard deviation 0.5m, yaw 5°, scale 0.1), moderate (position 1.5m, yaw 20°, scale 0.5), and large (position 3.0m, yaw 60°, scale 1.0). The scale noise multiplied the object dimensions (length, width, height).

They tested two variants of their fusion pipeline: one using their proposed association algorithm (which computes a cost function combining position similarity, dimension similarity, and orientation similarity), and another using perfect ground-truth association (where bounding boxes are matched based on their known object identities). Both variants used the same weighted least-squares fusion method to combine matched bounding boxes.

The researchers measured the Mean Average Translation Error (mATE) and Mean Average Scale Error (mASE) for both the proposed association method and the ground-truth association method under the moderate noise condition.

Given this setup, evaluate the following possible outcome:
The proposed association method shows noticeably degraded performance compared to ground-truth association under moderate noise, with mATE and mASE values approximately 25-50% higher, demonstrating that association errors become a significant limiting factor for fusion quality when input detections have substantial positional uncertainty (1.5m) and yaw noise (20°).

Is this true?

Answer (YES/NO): NO